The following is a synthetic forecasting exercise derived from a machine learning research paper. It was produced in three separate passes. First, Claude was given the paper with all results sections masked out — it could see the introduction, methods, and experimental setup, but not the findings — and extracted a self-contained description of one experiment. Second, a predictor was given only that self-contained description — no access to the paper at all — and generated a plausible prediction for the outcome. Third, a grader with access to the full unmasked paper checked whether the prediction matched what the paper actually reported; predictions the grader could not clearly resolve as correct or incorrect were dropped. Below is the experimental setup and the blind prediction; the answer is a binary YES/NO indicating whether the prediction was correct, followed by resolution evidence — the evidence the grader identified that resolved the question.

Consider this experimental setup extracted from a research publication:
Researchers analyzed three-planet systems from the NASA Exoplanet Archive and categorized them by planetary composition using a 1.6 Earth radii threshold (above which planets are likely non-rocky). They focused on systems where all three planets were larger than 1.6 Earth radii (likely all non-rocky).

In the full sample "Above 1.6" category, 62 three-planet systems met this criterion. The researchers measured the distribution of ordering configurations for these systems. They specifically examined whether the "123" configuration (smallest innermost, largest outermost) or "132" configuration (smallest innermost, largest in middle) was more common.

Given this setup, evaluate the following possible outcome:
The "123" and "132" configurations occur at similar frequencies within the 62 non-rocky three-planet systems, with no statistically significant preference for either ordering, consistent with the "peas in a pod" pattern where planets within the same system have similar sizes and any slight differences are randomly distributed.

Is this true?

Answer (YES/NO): NO